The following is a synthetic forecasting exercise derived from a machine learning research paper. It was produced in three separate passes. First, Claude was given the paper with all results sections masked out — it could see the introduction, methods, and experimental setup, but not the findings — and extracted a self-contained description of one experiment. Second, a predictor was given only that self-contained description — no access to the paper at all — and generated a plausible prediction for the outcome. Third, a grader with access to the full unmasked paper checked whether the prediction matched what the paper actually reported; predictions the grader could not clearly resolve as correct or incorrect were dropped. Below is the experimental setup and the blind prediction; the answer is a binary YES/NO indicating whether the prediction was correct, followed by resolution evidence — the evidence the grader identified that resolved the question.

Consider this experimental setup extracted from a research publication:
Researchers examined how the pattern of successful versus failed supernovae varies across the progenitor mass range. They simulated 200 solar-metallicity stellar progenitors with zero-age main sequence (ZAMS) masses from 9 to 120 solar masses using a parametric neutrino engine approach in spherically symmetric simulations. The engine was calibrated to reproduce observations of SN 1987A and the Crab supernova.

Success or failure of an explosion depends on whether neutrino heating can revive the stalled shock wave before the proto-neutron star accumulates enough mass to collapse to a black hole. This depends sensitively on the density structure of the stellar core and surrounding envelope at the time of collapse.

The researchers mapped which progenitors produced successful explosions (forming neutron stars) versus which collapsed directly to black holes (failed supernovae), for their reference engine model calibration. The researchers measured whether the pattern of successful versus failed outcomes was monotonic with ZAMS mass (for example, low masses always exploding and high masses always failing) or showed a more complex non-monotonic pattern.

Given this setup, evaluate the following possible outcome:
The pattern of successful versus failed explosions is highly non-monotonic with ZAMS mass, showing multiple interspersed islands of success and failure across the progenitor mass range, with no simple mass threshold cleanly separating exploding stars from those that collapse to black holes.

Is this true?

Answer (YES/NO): YES